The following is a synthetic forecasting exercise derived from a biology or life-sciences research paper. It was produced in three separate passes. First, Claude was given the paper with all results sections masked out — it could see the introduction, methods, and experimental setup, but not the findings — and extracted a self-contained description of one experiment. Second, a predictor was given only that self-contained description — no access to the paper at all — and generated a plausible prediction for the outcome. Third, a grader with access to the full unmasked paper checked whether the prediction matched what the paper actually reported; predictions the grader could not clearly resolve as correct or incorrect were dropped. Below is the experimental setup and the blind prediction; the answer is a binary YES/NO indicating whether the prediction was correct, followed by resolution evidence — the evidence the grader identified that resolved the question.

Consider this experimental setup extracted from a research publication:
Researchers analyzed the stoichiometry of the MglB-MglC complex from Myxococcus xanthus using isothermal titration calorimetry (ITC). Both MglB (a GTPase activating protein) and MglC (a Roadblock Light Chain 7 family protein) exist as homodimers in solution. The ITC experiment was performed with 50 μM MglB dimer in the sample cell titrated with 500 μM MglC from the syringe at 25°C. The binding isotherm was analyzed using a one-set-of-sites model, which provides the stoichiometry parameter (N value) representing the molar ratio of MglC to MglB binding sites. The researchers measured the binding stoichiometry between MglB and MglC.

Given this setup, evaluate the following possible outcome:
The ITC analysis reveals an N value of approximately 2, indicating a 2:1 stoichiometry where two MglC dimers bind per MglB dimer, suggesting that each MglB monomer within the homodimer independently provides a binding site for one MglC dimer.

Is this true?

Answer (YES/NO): NO